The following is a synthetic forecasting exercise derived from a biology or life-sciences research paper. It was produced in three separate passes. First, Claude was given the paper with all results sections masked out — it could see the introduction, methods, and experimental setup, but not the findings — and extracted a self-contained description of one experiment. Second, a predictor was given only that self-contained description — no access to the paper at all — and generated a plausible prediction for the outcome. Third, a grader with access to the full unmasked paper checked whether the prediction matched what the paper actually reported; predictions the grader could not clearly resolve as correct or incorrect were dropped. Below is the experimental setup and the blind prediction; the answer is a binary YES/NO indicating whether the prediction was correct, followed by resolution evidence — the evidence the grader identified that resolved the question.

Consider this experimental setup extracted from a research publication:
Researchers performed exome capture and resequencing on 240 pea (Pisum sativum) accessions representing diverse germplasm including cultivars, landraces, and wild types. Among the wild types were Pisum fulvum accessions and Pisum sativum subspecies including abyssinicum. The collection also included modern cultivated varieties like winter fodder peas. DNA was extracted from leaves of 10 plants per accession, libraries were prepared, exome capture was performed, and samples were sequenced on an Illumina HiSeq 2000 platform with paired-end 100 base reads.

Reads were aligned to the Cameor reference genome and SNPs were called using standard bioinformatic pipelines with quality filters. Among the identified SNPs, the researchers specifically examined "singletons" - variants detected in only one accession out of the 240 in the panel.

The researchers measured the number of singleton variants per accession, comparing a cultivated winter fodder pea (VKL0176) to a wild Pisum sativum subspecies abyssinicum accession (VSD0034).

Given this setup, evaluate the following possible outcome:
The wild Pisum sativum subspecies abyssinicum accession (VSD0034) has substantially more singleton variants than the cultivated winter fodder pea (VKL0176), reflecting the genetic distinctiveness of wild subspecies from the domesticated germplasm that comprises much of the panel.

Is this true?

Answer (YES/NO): YES